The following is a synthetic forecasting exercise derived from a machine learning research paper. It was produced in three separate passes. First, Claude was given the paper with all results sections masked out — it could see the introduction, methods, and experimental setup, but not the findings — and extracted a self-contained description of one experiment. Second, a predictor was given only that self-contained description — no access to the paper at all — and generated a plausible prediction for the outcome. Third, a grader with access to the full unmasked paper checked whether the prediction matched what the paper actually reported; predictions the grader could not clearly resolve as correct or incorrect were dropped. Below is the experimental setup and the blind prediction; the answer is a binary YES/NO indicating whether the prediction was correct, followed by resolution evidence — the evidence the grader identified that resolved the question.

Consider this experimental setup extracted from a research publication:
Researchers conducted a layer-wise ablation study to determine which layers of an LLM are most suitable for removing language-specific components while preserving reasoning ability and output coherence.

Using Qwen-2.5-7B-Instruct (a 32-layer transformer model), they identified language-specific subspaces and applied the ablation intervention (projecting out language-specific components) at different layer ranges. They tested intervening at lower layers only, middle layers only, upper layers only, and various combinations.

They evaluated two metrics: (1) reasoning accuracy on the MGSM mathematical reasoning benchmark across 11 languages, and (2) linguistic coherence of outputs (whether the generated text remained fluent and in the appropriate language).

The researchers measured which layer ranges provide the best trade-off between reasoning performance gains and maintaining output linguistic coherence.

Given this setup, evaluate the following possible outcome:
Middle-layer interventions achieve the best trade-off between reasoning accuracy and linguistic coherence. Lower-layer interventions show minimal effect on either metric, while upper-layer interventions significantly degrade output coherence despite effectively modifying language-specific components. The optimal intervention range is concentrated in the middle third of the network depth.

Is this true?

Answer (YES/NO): NO